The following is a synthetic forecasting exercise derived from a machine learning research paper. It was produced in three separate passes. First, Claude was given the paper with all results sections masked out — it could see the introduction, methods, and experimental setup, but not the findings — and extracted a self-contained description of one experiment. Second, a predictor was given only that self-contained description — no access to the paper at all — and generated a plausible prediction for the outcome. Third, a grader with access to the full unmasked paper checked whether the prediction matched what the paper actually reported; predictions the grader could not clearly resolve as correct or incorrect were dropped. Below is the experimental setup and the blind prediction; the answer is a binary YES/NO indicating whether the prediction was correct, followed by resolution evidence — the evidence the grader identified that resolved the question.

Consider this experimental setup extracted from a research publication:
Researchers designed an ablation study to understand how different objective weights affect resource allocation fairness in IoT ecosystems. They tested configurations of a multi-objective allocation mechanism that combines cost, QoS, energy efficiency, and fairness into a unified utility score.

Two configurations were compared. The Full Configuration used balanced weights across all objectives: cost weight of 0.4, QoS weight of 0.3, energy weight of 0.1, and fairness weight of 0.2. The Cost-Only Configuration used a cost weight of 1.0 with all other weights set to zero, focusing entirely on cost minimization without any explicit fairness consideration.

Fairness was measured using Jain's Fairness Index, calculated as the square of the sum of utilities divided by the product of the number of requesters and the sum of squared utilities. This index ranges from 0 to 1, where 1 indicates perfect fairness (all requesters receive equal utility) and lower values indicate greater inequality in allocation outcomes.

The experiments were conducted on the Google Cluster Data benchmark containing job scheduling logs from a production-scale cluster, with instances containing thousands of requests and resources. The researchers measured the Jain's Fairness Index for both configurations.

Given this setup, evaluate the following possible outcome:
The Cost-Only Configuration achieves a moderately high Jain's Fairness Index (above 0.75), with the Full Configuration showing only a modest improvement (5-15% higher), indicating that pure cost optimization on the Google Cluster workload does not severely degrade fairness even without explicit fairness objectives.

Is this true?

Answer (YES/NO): NO